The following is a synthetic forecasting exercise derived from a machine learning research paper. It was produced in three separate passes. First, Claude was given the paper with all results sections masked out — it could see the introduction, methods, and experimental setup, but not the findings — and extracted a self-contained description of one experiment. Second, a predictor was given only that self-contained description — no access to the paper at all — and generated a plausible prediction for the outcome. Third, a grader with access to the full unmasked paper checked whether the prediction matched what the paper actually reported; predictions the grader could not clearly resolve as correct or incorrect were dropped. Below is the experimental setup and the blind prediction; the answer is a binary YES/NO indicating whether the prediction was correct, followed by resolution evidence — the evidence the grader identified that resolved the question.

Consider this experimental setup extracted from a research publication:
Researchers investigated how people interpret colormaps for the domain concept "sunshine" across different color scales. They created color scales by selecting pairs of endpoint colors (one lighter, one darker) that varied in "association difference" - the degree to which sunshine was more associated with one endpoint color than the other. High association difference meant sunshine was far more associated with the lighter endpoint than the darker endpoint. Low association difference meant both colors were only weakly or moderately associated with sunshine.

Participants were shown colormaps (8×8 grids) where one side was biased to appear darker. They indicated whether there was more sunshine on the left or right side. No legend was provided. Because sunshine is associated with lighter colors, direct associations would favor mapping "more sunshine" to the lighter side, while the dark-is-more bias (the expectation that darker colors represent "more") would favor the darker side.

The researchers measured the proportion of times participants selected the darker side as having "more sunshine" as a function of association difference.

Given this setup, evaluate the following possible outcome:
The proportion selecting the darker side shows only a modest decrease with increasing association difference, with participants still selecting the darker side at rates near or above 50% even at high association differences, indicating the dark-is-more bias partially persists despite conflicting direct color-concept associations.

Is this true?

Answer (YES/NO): NO